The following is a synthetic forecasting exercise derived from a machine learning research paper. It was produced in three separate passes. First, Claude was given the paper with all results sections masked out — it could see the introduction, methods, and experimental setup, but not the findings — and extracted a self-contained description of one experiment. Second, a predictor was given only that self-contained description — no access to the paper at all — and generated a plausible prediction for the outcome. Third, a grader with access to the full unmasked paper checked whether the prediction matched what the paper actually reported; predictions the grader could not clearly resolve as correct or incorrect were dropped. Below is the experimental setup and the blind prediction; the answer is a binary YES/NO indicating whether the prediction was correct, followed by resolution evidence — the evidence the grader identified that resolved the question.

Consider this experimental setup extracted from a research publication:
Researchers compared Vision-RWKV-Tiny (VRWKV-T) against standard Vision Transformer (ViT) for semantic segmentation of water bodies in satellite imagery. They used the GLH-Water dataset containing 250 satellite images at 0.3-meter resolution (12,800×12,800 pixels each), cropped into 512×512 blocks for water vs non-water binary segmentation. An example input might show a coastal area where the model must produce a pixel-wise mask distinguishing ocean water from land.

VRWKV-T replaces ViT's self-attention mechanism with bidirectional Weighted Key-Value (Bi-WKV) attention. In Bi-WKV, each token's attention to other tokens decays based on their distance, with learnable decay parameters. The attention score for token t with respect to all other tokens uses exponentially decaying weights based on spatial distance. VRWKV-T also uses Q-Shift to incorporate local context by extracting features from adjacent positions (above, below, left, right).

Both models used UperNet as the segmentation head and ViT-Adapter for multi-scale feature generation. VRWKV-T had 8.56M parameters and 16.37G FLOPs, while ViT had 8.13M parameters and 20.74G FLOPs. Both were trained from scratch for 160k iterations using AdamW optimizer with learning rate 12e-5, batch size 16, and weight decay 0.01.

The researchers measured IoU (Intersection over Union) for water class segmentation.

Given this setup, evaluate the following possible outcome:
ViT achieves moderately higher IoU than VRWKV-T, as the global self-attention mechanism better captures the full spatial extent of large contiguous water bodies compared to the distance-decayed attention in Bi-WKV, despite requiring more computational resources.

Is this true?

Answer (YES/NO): NO